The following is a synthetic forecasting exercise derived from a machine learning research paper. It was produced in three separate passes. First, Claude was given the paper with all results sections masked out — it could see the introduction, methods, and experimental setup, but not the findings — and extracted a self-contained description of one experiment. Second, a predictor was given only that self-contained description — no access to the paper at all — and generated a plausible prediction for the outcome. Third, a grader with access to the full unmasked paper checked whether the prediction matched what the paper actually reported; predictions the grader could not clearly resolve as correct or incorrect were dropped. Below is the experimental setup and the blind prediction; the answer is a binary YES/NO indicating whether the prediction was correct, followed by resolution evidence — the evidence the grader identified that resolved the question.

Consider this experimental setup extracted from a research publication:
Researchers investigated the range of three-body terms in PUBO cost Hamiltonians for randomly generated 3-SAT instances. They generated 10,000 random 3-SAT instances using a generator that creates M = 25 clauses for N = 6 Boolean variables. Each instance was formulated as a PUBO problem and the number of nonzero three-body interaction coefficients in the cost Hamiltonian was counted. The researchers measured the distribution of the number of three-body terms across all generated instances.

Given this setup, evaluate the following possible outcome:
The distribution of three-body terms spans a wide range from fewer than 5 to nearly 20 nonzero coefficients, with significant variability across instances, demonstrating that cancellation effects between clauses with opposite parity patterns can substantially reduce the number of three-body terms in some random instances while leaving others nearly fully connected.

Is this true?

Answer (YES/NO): YES